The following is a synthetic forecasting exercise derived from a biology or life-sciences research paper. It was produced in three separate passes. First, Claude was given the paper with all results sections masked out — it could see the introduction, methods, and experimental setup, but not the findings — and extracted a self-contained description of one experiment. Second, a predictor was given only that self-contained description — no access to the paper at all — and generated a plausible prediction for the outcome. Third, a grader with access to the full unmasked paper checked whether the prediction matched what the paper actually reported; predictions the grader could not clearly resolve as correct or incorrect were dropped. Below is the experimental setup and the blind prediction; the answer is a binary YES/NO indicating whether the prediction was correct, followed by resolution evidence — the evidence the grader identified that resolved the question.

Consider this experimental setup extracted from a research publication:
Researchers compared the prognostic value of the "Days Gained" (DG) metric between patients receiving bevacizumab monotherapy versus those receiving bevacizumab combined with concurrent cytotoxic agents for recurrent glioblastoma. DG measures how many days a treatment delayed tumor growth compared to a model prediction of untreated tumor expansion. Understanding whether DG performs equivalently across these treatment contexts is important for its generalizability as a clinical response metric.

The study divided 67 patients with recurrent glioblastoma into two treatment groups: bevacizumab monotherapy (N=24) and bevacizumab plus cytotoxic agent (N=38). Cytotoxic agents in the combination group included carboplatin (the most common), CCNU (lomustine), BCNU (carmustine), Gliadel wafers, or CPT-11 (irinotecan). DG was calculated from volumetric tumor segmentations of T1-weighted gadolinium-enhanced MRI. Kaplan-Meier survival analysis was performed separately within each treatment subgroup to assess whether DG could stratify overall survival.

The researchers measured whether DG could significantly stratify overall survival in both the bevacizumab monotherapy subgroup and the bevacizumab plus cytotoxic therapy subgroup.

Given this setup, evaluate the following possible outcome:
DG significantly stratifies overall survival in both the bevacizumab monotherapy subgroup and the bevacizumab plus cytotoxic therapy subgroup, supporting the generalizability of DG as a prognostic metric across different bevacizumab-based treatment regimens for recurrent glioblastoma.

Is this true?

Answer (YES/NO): NO